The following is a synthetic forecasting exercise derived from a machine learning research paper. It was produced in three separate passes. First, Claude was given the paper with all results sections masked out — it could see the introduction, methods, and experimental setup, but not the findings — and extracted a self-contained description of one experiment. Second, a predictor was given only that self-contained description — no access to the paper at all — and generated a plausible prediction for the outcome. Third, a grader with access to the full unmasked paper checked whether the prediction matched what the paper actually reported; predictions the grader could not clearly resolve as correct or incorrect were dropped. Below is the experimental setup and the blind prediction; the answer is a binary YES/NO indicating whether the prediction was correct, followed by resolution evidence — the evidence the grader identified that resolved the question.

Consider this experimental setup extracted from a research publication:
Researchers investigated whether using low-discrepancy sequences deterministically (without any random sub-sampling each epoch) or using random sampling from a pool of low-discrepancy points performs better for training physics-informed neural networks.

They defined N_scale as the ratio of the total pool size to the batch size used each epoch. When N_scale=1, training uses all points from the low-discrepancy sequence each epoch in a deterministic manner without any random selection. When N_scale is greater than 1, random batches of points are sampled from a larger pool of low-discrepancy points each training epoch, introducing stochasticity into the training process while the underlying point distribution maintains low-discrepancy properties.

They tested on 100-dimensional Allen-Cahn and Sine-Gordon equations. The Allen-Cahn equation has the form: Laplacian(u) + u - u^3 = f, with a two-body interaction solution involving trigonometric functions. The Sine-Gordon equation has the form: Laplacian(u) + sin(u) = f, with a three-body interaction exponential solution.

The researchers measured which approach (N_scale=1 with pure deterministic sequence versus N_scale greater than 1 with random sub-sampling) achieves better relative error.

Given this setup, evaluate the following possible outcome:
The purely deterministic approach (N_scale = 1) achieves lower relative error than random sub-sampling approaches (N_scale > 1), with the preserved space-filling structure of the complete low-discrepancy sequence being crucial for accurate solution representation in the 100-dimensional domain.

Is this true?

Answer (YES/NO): NO